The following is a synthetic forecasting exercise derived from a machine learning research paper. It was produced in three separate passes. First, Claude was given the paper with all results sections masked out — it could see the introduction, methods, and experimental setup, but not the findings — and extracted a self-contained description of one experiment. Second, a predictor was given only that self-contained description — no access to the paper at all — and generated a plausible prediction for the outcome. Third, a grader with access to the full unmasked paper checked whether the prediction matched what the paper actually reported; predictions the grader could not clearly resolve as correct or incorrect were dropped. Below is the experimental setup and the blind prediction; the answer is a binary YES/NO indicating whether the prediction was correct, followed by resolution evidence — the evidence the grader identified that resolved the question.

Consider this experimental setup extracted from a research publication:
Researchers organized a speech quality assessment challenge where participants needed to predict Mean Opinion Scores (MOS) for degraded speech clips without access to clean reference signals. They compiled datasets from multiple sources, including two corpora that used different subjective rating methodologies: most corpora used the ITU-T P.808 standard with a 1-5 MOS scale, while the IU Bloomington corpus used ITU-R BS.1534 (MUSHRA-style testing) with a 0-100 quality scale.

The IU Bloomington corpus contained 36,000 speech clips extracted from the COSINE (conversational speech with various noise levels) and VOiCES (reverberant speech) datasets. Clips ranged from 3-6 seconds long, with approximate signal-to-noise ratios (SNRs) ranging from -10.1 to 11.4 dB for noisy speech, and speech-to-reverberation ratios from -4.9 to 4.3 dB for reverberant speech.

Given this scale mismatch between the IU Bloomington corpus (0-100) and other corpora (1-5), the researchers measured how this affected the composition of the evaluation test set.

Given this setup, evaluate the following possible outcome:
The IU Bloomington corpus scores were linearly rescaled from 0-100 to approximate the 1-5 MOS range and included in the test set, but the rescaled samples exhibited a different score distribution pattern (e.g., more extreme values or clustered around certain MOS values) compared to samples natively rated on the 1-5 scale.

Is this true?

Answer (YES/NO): NO